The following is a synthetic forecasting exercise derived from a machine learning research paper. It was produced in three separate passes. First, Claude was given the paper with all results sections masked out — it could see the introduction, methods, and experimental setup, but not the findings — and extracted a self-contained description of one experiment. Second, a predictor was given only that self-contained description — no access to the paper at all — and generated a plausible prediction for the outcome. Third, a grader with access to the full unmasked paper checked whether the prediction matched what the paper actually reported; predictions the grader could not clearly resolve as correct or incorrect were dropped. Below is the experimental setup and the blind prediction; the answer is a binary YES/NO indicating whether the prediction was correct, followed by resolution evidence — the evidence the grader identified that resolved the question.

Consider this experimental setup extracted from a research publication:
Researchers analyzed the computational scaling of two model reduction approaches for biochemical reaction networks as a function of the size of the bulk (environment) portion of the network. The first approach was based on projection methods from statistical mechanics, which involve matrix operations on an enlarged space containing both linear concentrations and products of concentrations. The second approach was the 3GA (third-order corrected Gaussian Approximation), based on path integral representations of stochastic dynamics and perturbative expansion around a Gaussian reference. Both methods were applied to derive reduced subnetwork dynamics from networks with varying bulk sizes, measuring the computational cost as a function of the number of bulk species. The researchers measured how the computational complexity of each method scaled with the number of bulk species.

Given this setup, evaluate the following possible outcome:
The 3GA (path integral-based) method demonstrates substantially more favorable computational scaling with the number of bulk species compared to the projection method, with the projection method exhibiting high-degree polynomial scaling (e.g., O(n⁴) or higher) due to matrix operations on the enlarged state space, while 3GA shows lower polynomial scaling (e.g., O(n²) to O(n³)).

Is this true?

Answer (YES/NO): NO